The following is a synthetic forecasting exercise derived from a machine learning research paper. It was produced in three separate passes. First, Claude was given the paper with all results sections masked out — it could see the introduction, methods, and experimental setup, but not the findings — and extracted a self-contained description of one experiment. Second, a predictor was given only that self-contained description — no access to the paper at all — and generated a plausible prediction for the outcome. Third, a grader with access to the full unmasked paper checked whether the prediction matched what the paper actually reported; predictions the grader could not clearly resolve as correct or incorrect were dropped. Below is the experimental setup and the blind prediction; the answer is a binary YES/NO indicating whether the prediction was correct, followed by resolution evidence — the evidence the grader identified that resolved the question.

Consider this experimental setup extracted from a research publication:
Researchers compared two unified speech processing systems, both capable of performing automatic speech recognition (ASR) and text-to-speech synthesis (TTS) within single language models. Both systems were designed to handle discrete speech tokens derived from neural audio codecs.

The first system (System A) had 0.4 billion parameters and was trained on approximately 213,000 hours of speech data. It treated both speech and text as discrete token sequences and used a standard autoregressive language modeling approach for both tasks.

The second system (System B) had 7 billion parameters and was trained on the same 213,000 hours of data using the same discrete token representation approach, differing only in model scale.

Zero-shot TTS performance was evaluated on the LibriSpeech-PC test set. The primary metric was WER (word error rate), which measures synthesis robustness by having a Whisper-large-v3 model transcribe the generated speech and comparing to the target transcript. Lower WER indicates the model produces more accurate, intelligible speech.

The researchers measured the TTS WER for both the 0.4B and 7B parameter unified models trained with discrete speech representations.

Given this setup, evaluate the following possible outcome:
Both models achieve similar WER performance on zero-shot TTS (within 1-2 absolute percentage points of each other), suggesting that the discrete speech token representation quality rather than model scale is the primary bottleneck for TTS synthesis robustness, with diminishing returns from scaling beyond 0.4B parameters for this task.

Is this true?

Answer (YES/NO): NO